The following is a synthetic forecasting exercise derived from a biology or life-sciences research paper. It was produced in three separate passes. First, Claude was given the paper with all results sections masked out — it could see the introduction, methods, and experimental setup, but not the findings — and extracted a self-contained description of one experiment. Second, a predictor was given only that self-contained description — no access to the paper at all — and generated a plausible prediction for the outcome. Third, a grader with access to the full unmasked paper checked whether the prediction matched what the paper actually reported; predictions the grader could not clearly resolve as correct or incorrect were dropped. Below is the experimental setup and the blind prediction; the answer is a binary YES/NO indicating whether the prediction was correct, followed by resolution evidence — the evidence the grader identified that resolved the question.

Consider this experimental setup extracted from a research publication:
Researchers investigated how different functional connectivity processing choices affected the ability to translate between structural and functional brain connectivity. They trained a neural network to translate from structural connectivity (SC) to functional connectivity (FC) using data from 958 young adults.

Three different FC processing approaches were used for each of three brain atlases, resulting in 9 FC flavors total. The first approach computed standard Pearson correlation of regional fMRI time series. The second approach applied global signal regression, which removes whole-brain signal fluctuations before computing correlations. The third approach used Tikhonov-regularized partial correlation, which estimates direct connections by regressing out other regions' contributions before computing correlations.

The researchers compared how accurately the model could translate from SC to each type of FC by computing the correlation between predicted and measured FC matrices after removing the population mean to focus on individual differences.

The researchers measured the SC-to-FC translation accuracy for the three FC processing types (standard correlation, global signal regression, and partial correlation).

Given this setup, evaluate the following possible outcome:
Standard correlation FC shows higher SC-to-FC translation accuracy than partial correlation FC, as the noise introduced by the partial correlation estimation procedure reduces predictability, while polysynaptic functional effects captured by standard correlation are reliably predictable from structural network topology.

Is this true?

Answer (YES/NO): YES